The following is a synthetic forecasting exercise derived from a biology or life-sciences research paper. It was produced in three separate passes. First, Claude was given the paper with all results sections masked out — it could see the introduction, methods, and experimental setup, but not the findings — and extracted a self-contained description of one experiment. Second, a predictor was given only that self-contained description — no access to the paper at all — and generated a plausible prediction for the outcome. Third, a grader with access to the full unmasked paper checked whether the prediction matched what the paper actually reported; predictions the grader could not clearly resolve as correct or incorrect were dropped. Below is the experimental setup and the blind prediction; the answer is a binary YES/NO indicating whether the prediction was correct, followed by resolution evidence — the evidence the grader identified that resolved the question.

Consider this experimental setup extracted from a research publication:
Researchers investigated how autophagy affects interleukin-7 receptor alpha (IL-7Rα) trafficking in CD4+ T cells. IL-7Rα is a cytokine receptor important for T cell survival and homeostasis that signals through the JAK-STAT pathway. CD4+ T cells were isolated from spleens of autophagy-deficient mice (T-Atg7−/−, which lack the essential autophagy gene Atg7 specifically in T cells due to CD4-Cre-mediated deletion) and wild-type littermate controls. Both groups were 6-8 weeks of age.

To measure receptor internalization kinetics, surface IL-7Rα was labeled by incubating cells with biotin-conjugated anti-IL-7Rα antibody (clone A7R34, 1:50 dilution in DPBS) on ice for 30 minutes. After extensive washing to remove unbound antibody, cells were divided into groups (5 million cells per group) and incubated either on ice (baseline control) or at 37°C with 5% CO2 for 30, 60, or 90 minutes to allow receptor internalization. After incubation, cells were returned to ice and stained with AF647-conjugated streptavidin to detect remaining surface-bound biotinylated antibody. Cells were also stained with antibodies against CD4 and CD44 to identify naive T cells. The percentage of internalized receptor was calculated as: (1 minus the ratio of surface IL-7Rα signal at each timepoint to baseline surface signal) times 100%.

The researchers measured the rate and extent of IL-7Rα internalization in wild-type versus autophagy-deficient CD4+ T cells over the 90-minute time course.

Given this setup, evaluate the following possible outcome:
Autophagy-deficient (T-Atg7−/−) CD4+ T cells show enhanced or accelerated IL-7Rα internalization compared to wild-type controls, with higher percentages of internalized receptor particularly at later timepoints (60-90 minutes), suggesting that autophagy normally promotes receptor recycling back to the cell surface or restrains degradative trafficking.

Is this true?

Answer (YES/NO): NO